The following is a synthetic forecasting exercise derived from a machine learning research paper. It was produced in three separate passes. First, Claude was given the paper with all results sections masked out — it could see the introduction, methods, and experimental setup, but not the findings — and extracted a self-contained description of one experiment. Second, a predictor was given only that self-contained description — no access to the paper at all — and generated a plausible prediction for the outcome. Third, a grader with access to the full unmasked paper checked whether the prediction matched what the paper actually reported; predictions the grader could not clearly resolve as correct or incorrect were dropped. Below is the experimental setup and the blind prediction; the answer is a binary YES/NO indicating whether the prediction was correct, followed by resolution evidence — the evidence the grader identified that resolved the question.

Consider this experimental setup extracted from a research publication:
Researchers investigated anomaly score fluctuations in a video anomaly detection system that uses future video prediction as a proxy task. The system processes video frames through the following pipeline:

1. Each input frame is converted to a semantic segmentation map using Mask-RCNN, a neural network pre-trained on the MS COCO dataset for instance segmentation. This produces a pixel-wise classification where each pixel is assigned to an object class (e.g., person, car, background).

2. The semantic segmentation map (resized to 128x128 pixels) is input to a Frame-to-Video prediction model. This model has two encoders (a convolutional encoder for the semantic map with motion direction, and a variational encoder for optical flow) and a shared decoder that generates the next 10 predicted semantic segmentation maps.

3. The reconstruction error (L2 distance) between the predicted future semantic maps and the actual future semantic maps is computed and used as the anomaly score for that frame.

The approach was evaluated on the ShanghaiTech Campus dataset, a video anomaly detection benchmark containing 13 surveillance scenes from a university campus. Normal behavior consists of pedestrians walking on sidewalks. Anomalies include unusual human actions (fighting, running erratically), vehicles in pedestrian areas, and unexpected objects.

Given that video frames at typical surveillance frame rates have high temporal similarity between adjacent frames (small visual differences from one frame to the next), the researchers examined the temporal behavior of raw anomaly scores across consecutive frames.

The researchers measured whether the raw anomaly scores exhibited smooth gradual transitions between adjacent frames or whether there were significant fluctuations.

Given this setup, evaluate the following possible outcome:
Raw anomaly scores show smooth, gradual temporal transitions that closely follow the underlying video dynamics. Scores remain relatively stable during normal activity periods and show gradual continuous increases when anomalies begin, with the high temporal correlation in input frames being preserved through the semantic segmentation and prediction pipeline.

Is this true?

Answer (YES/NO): NO